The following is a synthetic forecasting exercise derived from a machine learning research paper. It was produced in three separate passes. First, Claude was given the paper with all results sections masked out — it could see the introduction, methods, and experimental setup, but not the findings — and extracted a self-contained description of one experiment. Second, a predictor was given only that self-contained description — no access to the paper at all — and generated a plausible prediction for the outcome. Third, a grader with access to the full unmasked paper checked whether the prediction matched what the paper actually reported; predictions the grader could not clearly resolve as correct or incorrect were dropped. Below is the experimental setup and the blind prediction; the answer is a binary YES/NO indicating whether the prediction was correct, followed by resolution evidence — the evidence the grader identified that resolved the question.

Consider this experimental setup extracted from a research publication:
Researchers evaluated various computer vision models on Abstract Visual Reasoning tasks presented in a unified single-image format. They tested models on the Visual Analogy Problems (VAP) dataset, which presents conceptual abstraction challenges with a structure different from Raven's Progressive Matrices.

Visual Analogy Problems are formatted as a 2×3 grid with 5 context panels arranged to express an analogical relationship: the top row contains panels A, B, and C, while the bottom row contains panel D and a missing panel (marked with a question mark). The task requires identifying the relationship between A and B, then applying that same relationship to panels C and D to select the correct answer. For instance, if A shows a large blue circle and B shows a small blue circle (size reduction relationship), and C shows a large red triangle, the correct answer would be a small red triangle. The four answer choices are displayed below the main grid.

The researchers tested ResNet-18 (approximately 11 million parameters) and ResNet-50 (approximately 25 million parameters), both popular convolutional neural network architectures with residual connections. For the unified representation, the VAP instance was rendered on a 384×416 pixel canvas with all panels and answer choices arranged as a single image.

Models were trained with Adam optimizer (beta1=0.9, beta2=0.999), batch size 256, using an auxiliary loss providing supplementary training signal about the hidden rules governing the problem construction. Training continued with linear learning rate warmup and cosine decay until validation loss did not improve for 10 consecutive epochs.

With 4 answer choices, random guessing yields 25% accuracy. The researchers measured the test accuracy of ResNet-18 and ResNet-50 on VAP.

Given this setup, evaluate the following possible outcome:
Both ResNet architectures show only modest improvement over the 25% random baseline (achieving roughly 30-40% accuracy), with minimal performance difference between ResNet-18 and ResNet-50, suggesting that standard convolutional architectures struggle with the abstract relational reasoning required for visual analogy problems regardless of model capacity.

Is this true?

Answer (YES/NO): NO